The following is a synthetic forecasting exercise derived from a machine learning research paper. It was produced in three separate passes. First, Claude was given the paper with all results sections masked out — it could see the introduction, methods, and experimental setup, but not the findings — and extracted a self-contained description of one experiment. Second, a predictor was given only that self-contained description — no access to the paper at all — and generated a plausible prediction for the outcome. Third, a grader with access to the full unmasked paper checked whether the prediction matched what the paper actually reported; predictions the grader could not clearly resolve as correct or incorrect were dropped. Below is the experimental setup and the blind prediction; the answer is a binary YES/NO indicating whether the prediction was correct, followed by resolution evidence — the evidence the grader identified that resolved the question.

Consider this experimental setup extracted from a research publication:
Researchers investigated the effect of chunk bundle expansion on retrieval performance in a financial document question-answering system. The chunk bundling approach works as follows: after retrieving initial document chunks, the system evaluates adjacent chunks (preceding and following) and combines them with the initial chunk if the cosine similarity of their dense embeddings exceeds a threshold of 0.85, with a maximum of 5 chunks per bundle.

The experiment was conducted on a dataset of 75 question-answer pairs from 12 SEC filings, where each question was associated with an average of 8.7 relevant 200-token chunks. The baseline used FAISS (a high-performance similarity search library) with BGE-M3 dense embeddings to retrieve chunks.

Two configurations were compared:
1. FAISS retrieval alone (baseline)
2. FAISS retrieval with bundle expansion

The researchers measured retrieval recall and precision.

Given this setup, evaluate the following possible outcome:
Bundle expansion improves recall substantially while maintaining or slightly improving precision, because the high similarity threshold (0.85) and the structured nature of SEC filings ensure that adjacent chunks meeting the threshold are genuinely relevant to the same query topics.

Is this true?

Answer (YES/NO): NO